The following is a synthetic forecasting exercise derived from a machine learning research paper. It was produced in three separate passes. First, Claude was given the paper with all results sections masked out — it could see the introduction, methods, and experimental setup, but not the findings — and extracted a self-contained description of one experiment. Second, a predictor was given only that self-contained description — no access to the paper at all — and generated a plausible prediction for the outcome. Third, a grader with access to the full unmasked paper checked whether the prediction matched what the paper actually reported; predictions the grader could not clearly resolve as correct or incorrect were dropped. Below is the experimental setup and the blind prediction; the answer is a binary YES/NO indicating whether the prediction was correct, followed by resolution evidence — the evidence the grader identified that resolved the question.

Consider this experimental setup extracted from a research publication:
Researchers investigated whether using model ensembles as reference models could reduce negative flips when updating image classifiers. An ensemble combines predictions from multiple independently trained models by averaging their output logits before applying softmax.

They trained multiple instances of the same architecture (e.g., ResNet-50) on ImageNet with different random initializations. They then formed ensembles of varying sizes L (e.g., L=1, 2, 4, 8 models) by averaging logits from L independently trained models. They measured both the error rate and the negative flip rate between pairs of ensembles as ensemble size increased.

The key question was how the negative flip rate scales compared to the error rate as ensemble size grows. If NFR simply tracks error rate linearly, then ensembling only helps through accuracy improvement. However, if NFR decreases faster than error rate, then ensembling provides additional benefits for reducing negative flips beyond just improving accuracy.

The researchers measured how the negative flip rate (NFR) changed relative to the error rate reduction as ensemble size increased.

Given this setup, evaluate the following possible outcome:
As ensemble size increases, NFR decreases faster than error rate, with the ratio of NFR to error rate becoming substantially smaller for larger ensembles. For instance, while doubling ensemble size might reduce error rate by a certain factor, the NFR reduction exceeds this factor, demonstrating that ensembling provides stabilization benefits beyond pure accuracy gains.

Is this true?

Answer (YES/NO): YES